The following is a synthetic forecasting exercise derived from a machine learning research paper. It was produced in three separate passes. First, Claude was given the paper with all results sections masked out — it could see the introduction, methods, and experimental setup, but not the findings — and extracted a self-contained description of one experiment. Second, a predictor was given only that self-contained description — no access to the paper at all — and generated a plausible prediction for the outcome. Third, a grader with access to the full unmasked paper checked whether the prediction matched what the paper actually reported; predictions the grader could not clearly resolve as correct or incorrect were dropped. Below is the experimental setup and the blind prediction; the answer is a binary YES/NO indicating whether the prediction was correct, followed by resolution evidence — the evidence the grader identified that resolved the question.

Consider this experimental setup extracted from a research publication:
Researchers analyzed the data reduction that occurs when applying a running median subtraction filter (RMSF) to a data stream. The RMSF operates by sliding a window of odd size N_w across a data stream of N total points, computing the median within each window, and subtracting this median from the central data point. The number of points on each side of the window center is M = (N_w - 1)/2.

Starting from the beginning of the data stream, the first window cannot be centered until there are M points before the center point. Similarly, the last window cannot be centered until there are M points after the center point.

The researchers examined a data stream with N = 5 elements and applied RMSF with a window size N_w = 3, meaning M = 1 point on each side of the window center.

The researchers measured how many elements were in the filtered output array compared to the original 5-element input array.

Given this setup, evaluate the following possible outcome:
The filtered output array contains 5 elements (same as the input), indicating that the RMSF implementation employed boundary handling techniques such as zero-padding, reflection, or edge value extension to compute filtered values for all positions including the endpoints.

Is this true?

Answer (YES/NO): NO